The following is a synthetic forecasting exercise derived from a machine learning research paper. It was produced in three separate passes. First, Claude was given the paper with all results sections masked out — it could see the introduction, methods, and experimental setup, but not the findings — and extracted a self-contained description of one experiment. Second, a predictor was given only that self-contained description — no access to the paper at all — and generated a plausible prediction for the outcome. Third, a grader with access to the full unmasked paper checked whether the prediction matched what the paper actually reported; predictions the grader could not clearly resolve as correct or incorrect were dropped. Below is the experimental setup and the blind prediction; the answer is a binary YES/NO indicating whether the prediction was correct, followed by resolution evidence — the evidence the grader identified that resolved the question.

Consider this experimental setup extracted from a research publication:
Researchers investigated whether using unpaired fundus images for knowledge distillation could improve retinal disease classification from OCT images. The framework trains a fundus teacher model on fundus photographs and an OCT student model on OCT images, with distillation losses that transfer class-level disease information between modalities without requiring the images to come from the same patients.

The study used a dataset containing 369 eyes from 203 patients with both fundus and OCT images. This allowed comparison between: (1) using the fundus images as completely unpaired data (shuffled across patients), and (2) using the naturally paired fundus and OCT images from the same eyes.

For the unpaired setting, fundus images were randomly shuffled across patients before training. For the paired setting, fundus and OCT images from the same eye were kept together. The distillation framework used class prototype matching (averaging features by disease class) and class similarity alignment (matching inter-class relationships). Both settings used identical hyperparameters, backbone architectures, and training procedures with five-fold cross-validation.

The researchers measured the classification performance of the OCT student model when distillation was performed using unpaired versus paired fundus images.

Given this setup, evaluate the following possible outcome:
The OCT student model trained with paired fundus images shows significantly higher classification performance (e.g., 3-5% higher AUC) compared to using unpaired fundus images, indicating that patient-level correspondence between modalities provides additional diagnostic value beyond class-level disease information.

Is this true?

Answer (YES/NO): NO